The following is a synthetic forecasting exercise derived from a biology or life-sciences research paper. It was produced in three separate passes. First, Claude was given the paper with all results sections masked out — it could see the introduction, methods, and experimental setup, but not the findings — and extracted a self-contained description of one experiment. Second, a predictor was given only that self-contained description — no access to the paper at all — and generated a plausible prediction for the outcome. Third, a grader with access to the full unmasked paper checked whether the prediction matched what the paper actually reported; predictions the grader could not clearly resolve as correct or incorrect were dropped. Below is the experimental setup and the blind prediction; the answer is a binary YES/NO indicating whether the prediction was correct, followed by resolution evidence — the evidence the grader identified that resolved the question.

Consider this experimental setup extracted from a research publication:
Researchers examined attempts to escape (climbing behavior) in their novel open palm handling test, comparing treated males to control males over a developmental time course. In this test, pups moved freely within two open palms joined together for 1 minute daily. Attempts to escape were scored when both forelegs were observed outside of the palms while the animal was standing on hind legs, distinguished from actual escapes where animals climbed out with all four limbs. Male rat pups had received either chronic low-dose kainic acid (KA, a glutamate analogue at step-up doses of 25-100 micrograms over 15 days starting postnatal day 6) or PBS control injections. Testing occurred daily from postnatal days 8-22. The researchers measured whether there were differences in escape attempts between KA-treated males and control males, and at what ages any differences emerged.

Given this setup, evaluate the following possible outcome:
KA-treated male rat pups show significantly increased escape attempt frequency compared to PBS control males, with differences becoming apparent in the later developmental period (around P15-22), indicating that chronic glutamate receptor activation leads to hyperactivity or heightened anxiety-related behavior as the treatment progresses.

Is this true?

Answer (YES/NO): NO